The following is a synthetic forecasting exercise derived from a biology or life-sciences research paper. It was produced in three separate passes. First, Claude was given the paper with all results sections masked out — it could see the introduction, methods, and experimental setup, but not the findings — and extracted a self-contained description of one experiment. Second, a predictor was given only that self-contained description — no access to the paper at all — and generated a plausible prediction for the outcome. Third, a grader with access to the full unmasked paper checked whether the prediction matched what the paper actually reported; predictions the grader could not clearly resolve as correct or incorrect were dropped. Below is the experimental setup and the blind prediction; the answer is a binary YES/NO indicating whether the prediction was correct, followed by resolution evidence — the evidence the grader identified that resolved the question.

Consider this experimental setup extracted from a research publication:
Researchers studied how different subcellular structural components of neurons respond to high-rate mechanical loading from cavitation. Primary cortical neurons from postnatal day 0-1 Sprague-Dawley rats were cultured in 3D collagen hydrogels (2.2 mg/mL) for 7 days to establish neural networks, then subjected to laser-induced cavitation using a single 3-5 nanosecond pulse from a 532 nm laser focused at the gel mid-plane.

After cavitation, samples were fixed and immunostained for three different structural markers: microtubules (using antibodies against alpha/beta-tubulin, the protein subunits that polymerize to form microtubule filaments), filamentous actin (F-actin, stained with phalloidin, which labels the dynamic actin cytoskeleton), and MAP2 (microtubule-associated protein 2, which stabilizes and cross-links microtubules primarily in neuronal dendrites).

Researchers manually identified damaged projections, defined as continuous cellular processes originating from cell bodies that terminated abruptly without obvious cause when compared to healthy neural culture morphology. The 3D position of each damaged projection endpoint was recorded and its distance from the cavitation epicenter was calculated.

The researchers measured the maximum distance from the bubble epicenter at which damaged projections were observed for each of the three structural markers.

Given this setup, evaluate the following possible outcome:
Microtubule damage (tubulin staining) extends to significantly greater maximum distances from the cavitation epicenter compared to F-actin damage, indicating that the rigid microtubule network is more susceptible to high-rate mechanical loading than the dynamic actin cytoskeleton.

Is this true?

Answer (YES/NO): NO